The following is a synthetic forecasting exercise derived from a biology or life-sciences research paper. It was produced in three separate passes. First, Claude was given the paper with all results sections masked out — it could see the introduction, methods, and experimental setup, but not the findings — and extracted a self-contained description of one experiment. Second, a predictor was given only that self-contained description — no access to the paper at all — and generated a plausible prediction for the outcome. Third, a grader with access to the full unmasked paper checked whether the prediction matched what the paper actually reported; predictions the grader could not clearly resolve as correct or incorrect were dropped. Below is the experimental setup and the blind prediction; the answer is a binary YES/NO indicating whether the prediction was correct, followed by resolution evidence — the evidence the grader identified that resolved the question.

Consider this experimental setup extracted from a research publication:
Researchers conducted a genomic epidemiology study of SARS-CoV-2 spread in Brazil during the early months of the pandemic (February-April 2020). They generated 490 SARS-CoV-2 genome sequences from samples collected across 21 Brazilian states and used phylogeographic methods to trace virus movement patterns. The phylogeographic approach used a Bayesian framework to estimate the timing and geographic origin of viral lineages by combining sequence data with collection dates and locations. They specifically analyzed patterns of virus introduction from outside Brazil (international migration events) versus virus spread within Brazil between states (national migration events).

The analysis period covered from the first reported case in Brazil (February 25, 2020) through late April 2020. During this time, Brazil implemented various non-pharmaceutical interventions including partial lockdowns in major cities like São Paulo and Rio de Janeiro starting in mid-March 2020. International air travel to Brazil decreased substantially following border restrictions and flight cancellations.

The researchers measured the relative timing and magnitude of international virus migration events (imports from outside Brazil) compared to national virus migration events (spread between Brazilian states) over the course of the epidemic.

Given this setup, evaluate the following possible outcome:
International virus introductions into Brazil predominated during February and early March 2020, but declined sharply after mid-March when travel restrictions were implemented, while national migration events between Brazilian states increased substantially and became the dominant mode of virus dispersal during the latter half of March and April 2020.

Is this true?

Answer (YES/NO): NO